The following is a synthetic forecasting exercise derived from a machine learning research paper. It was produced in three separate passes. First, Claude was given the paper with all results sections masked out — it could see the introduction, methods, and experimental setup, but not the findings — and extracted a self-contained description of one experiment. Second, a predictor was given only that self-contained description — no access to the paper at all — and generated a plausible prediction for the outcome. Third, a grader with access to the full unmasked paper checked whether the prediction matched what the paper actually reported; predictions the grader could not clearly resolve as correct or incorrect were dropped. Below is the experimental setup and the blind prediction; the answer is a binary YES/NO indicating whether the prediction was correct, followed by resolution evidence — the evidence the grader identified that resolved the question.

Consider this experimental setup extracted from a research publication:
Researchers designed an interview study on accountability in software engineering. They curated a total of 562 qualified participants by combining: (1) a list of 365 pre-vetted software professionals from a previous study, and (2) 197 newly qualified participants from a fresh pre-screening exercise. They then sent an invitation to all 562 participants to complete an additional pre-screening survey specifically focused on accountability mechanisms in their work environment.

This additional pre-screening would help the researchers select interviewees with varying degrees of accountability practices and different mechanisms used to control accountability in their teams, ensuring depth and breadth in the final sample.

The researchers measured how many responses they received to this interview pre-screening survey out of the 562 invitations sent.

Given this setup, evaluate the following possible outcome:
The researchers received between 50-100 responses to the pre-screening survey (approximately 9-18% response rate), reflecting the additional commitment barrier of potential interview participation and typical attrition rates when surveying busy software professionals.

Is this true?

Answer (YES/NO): NO